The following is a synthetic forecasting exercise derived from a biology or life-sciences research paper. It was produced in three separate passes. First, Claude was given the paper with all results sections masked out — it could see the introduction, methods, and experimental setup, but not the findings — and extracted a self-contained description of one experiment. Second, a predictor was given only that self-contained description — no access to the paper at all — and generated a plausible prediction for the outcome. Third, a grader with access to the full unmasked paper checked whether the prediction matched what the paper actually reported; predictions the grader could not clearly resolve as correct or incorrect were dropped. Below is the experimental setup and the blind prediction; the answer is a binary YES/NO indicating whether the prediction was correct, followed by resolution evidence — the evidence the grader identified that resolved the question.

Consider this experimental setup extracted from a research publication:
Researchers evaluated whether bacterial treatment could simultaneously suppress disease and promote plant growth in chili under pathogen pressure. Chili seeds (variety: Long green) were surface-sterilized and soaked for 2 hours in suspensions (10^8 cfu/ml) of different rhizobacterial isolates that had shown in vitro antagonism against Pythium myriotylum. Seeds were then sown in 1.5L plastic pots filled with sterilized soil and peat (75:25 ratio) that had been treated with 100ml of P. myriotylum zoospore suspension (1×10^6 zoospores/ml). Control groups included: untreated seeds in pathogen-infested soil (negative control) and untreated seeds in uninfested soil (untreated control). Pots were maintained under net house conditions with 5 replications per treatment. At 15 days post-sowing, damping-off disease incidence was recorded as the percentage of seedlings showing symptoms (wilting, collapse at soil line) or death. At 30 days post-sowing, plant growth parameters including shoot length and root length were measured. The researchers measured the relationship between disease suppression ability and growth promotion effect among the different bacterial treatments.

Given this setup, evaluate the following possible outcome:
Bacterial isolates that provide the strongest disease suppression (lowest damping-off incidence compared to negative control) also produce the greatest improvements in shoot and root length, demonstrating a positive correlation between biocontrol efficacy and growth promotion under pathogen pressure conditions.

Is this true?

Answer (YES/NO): YES